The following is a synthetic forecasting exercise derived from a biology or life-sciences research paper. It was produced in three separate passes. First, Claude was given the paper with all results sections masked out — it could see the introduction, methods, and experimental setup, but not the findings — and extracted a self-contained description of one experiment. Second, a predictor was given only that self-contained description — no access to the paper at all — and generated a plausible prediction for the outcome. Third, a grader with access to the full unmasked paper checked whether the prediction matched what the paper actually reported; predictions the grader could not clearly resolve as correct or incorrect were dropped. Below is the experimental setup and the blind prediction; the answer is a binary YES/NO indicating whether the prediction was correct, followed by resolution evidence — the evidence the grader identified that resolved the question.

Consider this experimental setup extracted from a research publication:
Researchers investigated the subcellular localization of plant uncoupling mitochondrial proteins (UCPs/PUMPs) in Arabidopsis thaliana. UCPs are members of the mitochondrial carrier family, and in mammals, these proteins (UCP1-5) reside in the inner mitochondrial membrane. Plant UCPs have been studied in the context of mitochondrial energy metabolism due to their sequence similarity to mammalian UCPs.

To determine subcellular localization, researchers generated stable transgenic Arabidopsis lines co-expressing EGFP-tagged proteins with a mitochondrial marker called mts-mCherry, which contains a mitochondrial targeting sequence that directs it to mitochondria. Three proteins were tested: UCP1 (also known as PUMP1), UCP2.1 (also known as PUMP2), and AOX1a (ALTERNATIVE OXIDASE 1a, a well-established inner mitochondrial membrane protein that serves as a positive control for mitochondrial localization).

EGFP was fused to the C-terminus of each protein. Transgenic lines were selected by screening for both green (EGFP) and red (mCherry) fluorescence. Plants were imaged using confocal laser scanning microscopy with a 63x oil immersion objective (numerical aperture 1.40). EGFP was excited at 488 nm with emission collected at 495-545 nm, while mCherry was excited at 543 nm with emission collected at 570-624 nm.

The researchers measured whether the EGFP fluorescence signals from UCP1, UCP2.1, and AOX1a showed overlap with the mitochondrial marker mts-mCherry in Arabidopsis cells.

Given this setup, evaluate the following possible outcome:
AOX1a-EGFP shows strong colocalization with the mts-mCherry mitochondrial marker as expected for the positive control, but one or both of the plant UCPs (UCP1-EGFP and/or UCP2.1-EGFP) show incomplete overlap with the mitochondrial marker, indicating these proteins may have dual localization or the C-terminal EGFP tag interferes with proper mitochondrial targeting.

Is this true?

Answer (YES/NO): NO